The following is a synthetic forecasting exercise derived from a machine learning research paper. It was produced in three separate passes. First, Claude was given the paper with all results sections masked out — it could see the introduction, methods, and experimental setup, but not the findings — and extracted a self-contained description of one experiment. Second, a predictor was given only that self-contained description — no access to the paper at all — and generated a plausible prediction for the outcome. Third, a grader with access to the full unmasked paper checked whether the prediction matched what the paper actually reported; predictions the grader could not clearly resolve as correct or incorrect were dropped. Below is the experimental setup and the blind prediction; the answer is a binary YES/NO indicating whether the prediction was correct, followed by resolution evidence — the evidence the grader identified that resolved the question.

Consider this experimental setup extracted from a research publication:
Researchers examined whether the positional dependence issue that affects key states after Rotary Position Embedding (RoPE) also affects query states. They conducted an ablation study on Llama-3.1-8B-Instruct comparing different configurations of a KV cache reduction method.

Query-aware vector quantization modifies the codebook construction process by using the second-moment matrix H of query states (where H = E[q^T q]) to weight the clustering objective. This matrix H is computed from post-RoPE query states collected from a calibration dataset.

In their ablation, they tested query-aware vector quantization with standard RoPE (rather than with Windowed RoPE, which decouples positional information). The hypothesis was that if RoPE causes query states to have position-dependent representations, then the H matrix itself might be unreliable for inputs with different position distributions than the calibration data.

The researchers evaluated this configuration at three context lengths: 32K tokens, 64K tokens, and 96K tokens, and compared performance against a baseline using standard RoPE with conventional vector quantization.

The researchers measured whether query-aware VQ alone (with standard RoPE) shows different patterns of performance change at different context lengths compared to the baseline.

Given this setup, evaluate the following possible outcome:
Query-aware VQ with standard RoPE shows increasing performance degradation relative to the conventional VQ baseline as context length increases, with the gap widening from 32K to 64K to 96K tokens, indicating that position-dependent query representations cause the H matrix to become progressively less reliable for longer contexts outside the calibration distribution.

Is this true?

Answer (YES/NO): NO